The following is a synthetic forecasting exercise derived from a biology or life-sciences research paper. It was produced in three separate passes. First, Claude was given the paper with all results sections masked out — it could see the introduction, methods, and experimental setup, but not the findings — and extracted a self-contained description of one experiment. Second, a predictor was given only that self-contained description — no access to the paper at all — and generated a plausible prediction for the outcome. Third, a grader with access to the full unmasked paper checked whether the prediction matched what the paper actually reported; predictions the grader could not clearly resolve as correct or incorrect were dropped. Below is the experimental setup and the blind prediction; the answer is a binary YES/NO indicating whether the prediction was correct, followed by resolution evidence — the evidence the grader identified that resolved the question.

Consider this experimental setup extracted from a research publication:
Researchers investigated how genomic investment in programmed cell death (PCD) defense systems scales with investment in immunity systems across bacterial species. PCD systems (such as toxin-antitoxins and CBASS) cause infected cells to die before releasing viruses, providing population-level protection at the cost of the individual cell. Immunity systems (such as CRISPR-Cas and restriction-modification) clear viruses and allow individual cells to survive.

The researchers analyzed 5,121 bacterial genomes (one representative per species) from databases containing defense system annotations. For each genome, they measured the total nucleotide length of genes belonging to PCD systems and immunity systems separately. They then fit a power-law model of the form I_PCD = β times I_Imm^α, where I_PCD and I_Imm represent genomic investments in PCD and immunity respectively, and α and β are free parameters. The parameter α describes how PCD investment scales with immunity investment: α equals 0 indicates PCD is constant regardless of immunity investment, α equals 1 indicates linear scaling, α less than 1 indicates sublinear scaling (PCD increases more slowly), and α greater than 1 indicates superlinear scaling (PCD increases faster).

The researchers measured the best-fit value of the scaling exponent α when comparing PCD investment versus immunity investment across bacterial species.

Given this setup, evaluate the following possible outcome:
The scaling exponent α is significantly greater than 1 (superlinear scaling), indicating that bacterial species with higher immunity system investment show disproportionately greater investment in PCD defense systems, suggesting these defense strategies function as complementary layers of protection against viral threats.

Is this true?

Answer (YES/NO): NO